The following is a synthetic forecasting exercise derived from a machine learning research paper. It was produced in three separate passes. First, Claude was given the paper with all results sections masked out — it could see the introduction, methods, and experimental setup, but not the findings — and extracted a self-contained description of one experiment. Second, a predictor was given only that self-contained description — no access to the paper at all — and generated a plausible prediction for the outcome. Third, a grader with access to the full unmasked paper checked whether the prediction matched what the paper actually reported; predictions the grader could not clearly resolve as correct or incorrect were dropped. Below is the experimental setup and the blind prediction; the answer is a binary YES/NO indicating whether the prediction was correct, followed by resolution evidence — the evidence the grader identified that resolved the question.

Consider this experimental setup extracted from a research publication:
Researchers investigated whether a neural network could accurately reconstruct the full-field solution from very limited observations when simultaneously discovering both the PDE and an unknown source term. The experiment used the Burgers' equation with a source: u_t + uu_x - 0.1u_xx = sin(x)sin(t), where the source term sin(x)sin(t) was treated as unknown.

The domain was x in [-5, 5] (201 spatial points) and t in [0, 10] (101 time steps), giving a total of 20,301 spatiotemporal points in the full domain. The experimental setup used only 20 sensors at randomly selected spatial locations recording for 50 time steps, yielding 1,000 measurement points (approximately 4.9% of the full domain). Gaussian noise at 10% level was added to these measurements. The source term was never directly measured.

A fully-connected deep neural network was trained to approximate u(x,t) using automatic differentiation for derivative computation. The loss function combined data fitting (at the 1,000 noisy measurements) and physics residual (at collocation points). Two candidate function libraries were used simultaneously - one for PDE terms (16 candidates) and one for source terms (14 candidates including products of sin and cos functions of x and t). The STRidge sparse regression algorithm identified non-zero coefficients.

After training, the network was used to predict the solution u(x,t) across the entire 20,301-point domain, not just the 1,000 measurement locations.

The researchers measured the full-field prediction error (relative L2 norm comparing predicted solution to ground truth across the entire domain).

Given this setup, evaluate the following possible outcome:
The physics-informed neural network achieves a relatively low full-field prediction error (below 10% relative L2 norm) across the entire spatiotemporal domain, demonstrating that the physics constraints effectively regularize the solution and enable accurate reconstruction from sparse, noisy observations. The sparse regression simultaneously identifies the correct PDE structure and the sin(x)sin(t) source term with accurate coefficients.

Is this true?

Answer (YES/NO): NO